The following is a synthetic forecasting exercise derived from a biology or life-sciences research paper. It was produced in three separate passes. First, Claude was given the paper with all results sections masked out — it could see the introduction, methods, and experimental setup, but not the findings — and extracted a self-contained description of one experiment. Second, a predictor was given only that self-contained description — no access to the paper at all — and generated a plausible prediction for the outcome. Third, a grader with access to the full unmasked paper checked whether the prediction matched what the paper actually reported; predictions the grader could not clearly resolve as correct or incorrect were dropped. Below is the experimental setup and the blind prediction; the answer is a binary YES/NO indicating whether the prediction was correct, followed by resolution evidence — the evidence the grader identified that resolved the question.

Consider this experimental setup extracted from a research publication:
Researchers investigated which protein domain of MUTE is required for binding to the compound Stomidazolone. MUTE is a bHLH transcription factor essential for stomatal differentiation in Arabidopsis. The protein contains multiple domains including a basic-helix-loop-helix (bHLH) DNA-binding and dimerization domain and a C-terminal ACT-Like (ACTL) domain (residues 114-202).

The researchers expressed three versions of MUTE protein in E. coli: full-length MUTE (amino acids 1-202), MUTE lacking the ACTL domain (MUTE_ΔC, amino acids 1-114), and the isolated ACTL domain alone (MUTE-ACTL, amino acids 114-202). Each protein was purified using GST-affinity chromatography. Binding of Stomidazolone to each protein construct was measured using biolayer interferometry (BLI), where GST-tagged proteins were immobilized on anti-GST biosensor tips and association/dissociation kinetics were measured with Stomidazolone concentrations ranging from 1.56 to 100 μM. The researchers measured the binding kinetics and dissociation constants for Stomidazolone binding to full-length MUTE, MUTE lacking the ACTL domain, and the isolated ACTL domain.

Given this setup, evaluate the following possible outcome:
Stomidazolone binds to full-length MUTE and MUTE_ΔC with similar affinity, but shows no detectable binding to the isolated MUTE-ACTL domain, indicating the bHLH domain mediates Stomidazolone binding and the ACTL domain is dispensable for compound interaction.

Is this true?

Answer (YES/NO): NO